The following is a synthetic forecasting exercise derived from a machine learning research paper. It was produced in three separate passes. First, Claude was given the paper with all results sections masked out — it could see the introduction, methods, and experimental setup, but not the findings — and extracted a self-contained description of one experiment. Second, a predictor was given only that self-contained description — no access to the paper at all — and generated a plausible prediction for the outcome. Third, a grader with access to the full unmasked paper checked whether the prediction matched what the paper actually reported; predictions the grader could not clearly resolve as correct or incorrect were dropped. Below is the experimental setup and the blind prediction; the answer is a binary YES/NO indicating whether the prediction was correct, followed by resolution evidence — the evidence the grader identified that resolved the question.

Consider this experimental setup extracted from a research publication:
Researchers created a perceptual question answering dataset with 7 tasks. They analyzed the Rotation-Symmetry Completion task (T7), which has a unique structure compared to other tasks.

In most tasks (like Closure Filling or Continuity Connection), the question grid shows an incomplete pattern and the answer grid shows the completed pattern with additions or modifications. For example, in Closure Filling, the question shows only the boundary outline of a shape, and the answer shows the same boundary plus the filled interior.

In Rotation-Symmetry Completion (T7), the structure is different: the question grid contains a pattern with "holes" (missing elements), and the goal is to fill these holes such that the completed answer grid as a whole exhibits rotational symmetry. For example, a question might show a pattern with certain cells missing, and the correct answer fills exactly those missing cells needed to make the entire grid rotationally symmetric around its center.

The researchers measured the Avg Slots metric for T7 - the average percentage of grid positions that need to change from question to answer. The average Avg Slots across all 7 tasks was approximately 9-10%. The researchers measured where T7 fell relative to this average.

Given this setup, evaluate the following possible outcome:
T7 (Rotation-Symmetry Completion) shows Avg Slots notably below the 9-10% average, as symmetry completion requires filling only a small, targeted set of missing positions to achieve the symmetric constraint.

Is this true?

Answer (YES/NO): NO